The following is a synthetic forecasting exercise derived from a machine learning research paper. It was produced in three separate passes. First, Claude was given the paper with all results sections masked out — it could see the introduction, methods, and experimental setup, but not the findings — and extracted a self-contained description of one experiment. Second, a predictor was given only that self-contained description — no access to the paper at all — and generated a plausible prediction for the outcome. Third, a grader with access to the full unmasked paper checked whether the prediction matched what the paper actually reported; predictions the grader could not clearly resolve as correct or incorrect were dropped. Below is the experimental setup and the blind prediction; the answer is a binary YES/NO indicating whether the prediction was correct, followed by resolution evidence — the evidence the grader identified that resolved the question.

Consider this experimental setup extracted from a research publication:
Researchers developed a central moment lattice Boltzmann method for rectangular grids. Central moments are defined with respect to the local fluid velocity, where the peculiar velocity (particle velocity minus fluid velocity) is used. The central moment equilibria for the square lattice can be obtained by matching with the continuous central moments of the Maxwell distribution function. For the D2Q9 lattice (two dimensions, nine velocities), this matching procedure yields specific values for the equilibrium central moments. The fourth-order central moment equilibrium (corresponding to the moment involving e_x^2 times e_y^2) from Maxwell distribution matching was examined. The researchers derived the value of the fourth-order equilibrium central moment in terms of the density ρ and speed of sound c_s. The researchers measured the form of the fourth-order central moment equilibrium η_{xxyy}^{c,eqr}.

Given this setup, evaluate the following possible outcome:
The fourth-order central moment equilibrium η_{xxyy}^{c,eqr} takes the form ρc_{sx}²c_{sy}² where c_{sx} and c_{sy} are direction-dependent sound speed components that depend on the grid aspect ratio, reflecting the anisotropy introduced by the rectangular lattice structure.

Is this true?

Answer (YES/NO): NO